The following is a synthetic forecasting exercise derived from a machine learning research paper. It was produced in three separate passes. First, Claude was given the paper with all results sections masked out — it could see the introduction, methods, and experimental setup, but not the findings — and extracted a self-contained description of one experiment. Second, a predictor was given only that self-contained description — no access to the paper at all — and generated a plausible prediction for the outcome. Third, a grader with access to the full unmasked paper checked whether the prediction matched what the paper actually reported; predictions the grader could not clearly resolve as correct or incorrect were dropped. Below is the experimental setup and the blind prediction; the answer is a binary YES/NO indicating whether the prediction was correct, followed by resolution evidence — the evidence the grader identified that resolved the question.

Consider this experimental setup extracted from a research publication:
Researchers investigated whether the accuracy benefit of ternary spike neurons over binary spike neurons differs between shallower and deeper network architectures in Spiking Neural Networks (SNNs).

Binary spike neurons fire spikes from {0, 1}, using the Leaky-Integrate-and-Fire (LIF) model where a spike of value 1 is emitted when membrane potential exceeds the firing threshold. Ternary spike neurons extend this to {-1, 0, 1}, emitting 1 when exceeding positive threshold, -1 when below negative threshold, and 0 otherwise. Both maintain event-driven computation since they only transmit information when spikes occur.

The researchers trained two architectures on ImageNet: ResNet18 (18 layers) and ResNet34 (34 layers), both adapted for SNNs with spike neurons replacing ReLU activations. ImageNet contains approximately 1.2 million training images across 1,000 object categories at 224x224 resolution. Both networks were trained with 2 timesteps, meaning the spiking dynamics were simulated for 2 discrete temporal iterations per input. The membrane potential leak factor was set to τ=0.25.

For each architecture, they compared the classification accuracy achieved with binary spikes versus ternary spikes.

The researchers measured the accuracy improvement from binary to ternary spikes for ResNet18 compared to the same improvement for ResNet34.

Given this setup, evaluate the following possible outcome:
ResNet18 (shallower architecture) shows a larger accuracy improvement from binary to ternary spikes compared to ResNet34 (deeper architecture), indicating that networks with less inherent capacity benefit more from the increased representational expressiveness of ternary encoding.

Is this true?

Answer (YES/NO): YES